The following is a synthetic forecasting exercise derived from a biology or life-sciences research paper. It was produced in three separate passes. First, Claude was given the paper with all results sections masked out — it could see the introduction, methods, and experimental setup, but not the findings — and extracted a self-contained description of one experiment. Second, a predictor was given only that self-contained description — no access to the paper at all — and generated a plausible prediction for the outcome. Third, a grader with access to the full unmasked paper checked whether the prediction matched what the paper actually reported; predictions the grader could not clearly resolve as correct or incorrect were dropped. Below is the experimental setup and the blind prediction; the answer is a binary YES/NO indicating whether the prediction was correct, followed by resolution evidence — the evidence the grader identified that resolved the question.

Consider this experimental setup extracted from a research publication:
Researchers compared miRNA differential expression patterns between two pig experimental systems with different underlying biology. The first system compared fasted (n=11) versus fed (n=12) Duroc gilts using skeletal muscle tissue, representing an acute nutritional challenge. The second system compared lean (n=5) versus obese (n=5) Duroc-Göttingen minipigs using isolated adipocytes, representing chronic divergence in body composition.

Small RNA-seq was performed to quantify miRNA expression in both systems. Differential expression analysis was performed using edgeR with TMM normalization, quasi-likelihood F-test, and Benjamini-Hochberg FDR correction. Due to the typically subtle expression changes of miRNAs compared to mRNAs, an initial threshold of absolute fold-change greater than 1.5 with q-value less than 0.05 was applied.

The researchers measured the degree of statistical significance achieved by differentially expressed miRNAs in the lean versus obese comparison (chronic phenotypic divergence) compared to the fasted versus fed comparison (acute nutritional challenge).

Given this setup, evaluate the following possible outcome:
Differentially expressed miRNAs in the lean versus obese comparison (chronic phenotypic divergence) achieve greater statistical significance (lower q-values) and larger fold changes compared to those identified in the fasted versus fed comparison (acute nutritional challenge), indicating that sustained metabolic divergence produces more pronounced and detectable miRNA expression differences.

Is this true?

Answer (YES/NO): NO